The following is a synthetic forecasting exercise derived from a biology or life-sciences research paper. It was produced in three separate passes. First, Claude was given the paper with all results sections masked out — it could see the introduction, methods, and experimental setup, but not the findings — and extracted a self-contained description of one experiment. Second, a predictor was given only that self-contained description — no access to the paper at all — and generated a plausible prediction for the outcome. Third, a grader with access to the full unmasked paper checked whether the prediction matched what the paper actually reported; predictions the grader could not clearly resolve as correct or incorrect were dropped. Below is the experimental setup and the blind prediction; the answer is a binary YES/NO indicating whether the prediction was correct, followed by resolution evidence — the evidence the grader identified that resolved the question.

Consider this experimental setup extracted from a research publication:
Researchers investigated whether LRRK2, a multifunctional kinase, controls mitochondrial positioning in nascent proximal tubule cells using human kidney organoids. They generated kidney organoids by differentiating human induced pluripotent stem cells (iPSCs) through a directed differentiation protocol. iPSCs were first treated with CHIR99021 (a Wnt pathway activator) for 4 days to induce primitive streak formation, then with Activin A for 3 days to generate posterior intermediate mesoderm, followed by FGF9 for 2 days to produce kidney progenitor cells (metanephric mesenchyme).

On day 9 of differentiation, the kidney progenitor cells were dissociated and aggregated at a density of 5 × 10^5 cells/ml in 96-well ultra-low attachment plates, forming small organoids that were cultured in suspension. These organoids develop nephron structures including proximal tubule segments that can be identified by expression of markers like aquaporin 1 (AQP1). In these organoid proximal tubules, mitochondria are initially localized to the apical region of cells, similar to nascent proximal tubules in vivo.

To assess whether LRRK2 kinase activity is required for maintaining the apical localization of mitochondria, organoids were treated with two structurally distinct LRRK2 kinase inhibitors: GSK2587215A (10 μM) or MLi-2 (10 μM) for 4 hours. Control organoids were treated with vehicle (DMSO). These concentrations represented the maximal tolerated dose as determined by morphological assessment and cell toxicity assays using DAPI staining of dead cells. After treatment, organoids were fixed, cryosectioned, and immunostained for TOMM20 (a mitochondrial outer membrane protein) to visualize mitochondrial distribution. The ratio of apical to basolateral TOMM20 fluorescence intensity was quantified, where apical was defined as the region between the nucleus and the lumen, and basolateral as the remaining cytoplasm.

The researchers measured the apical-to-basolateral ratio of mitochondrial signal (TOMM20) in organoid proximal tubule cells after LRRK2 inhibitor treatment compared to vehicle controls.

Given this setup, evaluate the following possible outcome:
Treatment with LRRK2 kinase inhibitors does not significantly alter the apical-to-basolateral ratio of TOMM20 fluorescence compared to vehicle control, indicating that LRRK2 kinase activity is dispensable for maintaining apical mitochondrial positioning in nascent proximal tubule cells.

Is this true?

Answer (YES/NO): NO